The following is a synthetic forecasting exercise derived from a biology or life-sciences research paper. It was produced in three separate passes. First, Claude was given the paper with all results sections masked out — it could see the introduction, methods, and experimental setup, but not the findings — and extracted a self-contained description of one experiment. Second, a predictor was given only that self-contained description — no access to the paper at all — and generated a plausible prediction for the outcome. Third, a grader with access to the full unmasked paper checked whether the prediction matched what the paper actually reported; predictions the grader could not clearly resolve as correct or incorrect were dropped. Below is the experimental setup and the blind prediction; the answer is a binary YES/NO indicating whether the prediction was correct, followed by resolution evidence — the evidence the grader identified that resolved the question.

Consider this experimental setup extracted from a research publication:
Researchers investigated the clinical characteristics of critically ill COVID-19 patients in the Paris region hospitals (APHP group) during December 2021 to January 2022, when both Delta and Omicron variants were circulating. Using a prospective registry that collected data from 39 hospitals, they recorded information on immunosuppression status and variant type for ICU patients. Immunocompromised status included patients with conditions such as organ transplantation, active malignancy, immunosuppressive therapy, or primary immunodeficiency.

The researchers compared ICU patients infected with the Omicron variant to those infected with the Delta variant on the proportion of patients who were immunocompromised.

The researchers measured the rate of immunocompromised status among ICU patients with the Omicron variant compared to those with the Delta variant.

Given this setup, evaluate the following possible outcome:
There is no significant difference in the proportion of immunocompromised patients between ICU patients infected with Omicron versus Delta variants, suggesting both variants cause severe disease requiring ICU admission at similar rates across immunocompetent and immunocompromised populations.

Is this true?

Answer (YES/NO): NO